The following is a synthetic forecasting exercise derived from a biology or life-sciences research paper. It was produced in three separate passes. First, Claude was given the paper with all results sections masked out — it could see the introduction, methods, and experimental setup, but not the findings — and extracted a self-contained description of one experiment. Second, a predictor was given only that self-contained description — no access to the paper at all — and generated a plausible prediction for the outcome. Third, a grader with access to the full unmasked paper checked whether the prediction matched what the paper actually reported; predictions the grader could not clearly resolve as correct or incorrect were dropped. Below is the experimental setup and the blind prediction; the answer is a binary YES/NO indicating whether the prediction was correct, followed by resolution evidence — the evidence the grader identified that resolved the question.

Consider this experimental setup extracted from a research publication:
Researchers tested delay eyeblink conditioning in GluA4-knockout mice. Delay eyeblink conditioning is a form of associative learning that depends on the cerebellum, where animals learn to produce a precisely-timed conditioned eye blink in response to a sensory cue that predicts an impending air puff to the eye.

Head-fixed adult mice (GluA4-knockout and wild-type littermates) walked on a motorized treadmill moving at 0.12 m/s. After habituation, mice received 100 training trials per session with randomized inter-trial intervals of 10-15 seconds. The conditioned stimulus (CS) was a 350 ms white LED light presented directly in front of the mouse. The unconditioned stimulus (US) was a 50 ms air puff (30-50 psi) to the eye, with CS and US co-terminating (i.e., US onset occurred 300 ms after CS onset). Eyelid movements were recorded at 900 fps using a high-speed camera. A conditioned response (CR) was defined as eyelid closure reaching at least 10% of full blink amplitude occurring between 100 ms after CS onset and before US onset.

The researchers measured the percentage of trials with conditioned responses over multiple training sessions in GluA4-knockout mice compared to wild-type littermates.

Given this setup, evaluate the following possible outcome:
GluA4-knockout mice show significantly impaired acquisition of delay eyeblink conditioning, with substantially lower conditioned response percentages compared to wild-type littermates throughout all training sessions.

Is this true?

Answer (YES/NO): YES